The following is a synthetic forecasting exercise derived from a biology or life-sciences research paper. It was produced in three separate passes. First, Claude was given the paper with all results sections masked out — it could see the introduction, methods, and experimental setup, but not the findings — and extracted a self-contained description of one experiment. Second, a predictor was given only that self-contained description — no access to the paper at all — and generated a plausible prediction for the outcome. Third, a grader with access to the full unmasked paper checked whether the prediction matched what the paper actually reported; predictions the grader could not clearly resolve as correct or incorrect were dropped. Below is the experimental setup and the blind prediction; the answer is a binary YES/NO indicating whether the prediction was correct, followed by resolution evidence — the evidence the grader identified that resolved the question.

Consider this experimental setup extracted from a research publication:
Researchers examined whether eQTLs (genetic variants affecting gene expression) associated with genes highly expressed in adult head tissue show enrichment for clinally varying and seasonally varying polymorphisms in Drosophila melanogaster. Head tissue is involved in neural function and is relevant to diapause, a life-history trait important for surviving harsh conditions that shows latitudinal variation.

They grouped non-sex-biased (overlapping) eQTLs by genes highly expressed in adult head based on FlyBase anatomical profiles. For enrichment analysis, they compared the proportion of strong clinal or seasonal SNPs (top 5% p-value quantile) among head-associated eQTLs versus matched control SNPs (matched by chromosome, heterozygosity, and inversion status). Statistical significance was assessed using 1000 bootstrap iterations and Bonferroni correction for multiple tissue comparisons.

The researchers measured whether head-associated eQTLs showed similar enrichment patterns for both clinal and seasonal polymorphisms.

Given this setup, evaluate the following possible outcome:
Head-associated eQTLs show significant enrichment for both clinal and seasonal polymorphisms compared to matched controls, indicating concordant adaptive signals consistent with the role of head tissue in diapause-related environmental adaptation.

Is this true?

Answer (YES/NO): NO